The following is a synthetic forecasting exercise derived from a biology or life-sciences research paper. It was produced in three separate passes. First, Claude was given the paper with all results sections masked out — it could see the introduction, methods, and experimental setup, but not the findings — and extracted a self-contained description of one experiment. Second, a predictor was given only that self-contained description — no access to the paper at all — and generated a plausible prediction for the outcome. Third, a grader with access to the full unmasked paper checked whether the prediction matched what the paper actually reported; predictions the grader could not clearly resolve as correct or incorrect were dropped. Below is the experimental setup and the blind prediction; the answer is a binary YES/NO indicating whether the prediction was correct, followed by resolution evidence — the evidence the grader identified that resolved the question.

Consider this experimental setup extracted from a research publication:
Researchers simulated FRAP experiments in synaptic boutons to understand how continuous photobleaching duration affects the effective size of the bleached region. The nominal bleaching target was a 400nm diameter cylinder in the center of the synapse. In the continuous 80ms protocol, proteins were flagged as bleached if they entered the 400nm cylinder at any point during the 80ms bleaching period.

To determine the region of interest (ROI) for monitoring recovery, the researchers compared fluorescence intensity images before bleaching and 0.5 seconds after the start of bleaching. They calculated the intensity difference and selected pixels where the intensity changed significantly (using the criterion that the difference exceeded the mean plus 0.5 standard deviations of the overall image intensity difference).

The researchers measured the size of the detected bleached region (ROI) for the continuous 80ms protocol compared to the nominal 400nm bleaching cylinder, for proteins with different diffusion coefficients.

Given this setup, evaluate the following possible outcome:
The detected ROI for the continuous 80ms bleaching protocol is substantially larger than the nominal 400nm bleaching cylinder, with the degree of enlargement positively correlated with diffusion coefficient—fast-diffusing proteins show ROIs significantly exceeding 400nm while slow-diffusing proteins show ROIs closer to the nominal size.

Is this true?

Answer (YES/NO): YES